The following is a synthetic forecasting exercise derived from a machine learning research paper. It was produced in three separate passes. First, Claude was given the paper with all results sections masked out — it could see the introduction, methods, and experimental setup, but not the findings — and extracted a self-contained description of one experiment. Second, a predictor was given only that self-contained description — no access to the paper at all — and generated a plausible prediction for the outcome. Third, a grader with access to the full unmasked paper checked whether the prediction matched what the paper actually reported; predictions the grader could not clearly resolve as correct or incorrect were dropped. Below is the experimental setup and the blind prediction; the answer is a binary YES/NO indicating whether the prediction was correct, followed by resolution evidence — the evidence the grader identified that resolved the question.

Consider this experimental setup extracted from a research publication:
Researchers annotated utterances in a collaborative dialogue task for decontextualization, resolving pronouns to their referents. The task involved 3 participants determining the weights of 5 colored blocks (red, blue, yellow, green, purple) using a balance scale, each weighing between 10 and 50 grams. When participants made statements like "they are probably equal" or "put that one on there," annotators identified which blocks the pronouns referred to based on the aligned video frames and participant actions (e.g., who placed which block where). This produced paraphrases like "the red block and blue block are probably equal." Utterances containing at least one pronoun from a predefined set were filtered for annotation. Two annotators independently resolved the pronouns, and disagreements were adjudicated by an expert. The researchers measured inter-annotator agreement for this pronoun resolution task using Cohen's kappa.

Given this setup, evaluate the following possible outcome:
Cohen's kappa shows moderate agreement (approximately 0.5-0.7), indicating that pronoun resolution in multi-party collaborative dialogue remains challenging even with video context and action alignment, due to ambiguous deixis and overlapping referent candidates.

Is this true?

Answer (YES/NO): NO